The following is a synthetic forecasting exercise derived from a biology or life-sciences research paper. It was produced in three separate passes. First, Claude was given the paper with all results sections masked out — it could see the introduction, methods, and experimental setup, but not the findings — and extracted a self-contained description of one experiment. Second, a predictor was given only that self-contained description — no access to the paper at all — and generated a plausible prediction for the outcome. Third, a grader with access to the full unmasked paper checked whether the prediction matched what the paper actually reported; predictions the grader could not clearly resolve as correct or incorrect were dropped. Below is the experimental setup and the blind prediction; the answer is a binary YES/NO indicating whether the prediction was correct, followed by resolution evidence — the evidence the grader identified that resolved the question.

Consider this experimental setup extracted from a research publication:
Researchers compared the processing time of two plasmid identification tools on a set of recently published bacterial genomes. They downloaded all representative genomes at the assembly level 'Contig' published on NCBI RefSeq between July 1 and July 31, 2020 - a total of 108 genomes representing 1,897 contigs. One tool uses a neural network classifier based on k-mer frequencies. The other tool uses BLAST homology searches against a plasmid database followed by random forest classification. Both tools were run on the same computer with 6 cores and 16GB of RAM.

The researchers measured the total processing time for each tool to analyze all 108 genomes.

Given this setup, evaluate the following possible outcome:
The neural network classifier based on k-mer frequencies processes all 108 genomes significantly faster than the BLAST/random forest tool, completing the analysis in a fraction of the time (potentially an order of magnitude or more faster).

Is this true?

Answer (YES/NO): NO